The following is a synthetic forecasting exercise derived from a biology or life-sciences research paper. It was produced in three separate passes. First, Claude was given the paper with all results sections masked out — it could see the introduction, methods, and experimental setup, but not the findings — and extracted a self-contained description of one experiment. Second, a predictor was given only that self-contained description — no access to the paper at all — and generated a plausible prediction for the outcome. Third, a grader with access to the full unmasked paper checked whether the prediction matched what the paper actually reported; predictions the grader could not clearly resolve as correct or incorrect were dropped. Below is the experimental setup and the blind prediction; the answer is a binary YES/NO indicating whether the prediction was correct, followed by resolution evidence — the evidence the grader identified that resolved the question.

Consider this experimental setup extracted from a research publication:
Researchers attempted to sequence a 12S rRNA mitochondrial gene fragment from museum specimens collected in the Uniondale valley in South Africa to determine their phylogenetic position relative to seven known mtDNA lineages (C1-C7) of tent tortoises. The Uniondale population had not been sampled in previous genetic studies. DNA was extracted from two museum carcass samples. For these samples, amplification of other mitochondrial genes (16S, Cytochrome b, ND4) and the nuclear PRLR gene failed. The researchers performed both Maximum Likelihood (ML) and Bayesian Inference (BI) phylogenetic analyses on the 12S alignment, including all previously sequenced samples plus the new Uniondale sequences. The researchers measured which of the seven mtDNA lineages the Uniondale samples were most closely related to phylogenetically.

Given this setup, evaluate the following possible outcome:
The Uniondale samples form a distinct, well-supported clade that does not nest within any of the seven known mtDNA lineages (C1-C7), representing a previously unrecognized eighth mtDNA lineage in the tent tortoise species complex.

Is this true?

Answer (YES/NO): NO